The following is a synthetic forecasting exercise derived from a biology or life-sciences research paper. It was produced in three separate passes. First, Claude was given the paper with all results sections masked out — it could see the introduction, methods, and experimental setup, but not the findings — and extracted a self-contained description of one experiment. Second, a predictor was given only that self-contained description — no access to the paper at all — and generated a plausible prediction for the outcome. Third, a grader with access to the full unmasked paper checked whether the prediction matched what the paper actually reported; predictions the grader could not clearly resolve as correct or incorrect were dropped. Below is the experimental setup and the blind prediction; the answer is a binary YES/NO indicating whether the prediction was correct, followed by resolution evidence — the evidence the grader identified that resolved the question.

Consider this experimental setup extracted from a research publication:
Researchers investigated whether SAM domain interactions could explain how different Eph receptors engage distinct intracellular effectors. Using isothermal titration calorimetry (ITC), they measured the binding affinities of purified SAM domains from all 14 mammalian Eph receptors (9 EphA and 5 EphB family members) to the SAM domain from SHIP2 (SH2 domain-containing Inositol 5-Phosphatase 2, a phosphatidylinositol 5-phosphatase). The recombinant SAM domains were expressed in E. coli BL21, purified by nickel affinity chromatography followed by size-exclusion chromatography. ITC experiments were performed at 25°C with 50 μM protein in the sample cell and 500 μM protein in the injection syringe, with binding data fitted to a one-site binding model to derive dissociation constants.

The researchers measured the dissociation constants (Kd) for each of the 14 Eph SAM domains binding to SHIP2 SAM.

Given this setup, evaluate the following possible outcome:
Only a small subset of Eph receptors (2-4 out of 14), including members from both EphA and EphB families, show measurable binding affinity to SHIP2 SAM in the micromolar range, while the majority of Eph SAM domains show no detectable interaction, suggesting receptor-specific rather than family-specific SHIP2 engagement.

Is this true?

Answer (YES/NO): NO